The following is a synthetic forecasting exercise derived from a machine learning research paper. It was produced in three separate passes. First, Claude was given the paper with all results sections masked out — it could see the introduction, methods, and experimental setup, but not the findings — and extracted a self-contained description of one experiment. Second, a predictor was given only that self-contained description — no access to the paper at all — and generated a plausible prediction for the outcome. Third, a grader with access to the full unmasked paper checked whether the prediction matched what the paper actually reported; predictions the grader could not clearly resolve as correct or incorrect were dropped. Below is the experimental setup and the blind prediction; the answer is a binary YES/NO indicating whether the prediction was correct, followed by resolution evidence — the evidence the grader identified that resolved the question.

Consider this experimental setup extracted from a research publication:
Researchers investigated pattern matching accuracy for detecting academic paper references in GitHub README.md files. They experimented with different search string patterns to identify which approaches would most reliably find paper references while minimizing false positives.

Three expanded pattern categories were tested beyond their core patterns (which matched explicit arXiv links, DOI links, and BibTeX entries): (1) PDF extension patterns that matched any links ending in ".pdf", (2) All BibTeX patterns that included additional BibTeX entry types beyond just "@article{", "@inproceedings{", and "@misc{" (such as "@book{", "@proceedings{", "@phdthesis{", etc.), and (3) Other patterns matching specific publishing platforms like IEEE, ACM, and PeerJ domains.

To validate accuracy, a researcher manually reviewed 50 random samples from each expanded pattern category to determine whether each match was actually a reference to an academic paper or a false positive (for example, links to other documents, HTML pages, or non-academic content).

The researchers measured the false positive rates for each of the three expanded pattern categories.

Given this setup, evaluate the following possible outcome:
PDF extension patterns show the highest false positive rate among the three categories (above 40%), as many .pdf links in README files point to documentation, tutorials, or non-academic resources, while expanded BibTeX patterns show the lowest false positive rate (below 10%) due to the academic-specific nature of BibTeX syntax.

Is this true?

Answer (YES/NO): NO